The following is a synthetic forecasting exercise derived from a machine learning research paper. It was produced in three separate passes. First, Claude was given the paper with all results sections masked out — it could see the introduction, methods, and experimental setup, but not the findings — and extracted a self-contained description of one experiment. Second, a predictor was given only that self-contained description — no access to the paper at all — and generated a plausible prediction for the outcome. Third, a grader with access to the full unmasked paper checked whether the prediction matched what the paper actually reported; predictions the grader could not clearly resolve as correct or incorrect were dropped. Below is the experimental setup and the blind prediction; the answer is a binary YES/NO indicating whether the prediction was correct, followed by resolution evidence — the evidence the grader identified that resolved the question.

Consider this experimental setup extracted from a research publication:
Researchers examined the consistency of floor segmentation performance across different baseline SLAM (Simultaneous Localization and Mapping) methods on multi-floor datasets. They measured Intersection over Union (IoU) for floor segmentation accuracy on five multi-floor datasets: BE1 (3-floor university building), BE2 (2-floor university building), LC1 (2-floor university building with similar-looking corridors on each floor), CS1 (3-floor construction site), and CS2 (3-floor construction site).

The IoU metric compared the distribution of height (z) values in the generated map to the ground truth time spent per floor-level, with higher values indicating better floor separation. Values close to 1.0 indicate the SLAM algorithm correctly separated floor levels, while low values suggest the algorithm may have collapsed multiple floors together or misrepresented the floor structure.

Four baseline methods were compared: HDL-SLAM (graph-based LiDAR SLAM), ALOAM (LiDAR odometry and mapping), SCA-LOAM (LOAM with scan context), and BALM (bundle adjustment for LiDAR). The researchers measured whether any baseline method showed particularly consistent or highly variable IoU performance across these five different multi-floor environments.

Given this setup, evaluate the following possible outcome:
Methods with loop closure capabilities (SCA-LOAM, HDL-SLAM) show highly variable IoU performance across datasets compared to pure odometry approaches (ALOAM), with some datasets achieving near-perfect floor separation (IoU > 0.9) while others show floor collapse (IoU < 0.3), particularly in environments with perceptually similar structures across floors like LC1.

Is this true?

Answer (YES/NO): NO